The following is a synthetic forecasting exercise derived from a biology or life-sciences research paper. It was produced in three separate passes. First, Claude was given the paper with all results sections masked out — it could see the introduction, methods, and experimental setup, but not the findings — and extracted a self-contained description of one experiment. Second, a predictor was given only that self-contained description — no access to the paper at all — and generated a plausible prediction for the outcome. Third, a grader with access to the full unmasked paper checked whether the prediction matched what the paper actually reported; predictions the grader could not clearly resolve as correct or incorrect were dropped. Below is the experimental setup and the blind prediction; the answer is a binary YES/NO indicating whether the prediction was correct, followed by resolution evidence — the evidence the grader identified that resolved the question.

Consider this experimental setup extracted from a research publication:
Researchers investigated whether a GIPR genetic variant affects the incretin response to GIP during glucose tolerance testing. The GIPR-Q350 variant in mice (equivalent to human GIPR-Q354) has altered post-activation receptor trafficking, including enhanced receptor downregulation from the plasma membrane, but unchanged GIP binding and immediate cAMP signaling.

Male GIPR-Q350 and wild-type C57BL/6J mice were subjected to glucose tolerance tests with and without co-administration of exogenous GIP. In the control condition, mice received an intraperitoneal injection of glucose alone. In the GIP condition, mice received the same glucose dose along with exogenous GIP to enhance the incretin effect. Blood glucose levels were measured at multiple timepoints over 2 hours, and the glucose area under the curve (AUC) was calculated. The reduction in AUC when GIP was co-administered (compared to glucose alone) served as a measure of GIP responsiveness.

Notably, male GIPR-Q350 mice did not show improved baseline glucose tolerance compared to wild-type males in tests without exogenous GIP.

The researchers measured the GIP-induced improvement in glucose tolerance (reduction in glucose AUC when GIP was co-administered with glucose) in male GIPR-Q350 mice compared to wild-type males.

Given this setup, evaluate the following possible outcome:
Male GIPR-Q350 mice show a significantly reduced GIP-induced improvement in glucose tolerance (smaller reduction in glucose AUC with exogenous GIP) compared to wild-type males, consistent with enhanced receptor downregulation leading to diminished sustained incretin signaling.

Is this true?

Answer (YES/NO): NO